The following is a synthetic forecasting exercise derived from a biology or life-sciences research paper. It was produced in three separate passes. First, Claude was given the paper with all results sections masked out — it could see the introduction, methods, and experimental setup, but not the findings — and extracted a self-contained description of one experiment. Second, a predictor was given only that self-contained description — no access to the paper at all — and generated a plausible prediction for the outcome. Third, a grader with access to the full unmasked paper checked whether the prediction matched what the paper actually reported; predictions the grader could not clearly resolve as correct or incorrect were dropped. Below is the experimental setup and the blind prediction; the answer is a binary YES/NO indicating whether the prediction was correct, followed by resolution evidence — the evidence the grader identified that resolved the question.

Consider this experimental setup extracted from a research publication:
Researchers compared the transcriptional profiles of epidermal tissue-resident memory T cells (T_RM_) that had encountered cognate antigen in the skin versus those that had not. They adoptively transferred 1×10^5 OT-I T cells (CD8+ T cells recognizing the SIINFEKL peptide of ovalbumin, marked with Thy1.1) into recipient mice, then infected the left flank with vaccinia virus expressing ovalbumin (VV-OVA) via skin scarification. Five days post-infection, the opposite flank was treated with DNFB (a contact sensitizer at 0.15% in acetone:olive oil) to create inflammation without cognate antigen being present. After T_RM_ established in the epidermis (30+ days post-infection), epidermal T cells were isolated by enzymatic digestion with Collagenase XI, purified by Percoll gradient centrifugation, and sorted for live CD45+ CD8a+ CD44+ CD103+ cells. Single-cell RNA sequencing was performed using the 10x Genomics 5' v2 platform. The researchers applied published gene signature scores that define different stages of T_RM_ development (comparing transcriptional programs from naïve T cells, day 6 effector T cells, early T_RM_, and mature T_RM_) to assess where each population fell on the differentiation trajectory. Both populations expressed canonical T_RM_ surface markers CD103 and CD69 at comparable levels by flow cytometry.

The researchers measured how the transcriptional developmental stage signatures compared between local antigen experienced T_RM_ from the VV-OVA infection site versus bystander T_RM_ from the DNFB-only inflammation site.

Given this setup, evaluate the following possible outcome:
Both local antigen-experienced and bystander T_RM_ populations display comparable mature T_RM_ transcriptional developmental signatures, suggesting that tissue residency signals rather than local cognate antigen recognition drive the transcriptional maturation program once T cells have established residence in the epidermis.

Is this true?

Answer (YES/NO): NO